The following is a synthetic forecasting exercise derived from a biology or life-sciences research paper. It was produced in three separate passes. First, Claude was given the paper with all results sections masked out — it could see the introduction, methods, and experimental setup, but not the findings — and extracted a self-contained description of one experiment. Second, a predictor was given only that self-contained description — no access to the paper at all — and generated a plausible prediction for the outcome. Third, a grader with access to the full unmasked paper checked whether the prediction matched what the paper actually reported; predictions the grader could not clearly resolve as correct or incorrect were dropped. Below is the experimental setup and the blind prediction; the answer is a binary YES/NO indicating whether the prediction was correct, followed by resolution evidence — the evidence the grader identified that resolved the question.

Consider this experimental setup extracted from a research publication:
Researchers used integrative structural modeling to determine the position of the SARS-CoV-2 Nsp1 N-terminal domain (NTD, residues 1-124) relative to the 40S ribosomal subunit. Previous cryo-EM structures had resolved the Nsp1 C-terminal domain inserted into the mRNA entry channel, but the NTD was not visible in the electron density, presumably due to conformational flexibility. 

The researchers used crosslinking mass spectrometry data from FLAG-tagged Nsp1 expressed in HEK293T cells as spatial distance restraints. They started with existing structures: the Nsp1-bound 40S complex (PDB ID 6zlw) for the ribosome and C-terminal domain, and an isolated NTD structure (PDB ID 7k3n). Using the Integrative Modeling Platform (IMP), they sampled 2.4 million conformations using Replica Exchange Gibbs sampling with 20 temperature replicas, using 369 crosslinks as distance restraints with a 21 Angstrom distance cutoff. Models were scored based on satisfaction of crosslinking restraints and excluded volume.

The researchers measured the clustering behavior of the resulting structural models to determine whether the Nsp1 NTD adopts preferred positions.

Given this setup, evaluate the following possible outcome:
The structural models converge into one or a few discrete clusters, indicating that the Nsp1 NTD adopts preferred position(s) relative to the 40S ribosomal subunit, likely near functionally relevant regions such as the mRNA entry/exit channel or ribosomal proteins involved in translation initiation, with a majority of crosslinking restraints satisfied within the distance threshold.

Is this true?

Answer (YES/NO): YES